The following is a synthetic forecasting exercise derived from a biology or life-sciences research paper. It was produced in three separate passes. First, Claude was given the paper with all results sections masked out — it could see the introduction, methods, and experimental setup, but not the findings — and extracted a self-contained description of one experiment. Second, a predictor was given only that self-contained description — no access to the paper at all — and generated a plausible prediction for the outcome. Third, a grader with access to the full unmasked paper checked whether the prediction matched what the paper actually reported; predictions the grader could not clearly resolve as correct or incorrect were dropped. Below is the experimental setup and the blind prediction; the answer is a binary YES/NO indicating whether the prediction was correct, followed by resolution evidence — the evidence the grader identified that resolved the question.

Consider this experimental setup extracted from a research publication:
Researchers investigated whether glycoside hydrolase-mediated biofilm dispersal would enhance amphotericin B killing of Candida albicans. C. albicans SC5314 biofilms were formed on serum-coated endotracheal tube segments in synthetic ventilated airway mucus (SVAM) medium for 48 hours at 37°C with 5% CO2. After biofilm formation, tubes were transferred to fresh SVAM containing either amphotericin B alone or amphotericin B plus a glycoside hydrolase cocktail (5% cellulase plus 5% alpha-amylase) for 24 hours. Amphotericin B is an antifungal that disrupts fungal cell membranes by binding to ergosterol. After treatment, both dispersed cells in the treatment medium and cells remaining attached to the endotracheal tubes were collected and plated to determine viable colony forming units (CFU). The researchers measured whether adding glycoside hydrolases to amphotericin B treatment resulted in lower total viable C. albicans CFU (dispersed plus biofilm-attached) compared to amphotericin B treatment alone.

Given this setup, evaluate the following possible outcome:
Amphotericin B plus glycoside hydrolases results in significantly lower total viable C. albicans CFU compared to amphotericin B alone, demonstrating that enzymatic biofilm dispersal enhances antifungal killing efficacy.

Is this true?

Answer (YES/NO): NO